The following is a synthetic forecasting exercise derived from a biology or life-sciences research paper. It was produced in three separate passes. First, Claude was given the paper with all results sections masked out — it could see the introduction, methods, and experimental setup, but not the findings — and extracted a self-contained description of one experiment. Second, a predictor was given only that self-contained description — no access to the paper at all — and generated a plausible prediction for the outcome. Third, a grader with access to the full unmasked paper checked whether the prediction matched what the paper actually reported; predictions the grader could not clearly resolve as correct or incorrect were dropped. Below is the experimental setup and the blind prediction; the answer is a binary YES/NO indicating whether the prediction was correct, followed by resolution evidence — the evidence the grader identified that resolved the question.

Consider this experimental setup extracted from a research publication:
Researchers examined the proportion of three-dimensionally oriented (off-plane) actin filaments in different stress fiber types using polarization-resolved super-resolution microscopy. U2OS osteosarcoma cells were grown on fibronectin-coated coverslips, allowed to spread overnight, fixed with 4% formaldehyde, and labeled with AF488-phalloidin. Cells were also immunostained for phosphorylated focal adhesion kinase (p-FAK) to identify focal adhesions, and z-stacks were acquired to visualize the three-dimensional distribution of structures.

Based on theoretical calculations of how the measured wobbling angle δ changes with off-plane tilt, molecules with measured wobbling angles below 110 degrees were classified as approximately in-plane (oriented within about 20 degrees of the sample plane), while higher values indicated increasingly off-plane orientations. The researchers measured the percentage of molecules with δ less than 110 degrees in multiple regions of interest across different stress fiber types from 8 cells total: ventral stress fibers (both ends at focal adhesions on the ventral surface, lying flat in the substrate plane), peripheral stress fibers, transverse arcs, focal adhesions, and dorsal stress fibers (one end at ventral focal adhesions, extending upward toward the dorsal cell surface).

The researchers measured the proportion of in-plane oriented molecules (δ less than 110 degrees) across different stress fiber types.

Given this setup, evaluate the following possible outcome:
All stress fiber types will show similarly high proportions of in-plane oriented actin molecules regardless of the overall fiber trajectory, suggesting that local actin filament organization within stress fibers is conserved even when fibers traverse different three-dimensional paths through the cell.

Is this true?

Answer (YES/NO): NO